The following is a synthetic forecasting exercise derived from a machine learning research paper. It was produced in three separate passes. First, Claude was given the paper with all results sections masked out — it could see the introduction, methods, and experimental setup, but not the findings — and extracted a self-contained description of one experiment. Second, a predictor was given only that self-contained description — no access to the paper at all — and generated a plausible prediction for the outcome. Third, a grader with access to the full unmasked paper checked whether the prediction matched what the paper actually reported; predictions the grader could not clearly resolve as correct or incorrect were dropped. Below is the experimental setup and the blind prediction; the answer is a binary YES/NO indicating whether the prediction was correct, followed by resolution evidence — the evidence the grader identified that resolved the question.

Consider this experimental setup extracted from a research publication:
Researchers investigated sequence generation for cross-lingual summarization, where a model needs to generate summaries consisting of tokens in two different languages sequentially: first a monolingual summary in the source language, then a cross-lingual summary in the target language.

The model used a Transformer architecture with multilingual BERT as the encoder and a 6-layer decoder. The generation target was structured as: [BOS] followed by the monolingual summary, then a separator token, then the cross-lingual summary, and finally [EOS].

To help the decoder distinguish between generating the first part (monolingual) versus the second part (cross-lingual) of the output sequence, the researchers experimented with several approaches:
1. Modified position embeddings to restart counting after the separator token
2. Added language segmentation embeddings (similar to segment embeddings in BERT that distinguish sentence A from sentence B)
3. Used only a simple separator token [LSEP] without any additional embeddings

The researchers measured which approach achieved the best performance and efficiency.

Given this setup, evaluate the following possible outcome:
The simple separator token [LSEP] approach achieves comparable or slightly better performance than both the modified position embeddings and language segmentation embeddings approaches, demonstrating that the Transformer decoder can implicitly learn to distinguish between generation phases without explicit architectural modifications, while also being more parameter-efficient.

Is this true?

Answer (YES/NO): YES